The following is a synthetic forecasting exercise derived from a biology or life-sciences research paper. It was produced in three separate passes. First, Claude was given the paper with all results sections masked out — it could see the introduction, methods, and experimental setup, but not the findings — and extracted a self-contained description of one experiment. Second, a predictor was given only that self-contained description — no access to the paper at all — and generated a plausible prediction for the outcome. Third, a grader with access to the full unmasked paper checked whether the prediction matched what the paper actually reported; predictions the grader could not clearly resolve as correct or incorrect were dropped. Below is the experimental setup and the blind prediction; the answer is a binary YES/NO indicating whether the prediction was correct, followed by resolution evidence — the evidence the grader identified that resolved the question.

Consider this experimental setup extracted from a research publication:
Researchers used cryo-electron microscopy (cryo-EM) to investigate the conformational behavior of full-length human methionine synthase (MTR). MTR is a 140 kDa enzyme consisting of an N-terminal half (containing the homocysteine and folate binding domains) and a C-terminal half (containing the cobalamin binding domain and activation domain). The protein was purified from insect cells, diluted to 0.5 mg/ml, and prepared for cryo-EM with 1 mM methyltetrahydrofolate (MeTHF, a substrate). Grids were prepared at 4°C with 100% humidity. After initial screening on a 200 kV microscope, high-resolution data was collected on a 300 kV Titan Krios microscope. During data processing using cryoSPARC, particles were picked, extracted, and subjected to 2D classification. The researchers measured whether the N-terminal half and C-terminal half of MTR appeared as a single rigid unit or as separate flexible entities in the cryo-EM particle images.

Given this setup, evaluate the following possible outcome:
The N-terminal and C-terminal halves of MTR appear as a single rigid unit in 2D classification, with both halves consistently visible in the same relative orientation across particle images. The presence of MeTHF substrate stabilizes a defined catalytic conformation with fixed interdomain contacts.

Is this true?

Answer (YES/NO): NO